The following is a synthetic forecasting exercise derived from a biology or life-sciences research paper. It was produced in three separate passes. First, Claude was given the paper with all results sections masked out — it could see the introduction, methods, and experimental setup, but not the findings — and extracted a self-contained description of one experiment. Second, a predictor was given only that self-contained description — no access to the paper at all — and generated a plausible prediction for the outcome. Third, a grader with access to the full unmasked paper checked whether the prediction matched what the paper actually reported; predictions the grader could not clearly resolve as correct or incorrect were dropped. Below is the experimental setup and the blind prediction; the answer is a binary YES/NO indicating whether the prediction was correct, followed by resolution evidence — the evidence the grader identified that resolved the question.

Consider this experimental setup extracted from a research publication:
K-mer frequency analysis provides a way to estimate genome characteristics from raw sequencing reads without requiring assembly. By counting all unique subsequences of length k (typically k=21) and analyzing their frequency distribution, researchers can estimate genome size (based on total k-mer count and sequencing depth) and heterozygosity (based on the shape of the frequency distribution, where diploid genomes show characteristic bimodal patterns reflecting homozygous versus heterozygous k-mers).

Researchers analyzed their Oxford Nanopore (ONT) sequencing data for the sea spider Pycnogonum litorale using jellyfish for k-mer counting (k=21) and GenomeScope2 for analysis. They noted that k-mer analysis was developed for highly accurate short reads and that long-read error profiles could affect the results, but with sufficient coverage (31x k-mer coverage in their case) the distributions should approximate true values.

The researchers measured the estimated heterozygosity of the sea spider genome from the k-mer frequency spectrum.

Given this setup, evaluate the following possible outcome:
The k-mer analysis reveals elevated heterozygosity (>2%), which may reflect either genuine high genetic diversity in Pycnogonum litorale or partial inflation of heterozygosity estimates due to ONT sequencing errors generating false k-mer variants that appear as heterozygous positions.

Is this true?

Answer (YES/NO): NO